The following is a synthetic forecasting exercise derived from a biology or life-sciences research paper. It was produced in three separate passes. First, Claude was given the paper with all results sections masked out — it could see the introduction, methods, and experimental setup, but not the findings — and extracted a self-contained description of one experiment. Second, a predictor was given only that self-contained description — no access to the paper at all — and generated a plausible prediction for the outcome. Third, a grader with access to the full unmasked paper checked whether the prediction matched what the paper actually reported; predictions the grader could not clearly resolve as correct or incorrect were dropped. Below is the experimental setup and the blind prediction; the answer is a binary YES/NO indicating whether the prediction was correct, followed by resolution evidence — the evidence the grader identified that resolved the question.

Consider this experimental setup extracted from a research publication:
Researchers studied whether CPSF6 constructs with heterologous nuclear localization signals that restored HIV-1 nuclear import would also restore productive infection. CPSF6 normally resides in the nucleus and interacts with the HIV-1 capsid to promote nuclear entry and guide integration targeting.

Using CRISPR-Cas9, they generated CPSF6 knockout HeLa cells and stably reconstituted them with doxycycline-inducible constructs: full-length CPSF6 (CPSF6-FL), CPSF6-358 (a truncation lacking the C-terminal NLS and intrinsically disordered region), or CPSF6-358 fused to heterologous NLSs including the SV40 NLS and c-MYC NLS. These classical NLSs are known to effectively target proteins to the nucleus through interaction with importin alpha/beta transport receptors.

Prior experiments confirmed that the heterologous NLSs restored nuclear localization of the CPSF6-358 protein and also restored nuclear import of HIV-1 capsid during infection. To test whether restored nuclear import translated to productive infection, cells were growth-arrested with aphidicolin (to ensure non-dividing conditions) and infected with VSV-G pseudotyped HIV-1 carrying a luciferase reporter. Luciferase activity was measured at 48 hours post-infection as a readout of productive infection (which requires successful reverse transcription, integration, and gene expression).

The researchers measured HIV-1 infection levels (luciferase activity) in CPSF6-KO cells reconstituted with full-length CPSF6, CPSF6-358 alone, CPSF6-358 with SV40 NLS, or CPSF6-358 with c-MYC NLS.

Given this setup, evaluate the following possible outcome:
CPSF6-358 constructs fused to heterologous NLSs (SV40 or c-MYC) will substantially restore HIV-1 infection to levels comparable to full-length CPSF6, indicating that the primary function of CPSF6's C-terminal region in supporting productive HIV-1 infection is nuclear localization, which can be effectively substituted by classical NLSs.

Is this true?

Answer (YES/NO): YES